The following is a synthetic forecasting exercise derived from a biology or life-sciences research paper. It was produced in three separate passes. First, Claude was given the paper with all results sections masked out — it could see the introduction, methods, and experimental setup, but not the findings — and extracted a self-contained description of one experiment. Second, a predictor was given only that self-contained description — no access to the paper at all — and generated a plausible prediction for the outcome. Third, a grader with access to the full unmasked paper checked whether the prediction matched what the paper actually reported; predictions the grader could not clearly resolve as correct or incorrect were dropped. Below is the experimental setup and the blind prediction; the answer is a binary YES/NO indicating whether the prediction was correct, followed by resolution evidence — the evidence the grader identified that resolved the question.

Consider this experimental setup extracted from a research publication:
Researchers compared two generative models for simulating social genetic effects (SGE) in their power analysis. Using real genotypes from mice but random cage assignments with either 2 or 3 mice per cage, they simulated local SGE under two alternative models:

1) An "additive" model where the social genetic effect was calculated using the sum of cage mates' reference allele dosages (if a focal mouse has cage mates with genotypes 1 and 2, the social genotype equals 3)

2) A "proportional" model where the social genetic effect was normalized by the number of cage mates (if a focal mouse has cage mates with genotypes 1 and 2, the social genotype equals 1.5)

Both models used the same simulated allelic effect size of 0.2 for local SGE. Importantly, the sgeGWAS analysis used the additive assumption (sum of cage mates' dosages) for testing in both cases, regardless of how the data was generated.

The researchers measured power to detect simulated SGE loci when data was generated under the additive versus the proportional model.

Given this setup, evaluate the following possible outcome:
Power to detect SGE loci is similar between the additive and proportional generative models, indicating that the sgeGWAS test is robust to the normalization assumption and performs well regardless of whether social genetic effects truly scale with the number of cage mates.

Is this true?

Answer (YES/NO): NO